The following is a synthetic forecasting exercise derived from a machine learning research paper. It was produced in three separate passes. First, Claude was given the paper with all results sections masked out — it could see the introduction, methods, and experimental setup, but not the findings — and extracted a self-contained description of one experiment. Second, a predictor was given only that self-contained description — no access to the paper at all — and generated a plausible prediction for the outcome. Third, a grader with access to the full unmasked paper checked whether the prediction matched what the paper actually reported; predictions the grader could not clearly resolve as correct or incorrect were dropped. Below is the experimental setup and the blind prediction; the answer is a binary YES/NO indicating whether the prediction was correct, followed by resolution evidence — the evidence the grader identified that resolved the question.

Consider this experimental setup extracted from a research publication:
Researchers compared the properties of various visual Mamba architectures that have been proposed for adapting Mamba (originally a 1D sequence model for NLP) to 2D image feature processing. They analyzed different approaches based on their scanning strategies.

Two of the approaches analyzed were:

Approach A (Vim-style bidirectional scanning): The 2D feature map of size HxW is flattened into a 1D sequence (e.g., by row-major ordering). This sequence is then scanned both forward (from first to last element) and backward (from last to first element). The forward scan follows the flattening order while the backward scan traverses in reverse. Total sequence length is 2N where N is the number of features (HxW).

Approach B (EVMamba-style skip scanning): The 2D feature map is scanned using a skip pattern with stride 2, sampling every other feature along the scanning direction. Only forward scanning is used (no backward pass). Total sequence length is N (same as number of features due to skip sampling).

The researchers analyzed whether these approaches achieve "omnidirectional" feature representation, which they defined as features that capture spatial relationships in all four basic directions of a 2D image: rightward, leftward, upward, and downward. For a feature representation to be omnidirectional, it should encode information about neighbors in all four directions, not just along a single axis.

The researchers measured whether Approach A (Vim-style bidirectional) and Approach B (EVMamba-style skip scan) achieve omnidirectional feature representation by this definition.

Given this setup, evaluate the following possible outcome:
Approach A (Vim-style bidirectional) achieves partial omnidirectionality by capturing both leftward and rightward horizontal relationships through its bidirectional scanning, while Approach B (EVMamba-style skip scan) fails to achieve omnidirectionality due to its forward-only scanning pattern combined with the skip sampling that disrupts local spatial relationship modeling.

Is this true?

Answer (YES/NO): NO